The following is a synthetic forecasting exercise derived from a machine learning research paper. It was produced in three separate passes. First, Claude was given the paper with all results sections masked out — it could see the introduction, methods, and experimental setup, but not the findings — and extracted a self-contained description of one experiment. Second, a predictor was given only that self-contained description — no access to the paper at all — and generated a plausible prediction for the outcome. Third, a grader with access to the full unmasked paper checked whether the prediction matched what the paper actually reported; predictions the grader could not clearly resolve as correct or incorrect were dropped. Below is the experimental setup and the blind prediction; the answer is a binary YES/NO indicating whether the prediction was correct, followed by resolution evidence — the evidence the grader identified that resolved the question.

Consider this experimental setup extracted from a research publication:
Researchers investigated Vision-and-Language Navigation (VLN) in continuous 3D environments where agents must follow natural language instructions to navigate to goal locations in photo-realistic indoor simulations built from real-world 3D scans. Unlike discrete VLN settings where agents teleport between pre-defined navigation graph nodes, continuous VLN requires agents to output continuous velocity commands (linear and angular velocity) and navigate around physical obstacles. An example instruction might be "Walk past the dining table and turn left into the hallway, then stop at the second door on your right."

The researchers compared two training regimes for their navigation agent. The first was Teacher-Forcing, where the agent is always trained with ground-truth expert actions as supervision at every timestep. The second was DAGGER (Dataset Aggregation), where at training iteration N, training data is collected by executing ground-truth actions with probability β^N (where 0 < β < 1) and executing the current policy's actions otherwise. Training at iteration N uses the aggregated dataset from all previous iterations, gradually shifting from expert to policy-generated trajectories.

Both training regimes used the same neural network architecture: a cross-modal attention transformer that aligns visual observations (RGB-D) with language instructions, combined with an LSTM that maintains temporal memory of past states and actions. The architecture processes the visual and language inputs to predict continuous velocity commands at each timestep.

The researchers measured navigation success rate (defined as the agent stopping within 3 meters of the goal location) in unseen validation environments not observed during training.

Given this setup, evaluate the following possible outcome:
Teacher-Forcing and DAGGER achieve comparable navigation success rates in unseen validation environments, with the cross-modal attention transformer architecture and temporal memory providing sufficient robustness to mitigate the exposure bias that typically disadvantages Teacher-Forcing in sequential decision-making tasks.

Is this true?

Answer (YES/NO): NO